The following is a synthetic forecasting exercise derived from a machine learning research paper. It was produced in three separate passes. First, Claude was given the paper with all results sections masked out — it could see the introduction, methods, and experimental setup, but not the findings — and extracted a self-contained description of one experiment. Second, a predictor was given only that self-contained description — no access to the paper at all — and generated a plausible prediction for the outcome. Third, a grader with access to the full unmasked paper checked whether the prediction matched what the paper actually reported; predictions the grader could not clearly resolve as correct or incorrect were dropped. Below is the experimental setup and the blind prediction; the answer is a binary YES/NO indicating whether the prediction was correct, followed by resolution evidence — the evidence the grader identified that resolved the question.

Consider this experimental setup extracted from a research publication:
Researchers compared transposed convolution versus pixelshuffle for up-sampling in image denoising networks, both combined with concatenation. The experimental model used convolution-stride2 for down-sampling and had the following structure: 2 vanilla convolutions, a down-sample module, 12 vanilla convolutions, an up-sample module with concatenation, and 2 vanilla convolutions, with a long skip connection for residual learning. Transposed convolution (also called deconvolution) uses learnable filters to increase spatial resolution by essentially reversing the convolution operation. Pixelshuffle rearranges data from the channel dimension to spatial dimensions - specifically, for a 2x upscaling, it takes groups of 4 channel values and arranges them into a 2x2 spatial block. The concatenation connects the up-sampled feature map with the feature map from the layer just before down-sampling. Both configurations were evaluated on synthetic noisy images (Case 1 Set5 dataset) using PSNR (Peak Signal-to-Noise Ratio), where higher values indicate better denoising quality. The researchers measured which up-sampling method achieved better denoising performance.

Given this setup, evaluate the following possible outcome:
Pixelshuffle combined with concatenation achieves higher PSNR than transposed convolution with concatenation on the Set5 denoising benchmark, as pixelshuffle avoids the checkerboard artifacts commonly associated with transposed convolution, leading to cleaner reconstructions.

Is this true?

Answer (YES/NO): YES